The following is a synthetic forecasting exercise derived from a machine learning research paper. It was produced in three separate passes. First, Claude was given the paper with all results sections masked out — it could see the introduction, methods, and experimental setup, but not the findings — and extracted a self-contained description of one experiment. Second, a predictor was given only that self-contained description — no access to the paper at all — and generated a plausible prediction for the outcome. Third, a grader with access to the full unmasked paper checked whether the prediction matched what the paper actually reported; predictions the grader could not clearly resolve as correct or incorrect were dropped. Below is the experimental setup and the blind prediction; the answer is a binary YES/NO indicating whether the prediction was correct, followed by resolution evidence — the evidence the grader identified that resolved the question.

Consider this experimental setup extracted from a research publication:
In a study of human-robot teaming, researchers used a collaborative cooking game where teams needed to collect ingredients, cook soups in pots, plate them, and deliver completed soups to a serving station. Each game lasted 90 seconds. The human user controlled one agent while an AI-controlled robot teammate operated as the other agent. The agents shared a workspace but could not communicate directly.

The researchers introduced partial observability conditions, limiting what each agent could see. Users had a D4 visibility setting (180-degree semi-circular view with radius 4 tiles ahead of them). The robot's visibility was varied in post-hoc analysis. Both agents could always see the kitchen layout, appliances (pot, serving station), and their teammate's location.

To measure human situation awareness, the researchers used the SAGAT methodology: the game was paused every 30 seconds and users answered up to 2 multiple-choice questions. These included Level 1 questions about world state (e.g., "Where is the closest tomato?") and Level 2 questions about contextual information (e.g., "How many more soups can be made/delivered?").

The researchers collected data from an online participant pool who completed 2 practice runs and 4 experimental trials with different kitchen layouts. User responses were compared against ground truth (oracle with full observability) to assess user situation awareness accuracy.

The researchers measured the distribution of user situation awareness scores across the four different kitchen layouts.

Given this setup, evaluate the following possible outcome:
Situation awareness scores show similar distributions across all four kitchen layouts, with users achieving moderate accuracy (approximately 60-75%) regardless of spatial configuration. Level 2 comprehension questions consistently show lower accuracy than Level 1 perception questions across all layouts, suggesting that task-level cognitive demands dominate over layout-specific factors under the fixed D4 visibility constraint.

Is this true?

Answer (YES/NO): NO